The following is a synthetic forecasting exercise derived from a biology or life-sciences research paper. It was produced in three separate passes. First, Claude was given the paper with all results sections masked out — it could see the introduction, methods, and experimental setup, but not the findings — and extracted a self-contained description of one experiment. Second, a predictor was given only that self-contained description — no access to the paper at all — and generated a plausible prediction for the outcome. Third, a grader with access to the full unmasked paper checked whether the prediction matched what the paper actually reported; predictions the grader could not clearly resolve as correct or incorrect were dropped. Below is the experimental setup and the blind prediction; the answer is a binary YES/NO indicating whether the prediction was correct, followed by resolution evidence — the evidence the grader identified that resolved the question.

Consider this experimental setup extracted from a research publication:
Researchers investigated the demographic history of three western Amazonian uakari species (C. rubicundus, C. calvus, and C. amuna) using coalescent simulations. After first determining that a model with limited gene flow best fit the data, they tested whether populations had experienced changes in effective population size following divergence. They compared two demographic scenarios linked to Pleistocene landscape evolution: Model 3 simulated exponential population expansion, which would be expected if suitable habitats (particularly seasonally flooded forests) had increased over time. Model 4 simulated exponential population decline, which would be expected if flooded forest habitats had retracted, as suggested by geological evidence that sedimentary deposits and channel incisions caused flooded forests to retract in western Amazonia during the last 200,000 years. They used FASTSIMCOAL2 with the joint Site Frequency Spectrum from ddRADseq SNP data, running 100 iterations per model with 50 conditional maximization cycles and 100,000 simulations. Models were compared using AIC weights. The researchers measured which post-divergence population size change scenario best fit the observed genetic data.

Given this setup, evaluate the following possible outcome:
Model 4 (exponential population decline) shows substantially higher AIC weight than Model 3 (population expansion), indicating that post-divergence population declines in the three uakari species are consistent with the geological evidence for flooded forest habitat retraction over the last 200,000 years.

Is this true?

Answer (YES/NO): YES